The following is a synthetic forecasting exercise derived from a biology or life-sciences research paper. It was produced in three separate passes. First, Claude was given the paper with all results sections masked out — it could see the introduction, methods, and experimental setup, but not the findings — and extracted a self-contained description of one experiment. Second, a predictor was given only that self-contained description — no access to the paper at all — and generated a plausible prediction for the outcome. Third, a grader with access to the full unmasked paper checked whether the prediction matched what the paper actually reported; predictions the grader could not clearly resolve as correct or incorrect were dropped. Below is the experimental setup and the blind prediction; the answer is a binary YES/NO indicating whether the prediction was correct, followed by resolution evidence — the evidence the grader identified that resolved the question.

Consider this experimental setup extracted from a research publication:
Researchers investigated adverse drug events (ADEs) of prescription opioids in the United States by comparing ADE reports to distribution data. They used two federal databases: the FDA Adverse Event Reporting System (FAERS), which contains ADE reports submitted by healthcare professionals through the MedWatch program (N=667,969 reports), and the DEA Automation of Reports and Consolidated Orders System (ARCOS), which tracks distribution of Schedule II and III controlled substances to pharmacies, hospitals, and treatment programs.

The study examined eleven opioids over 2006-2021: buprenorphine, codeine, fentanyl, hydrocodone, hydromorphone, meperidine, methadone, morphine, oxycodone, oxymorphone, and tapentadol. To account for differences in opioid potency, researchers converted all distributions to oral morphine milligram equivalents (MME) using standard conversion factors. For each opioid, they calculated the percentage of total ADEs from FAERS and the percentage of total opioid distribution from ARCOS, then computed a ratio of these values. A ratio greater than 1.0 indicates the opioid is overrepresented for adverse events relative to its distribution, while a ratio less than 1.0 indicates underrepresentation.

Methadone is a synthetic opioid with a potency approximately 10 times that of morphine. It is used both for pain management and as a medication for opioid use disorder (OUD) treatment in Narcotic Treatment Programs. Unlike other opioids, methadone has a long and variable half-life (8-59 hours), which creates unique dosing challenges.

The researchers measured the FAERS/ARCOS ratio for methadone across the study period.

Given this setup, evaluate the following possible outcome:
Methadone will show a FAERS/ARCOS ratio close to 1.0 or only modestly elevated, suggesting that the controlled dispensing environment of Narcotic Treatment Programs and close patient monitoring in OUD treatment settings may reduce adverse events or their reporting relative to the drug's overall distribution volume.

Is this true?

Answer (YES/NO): NO